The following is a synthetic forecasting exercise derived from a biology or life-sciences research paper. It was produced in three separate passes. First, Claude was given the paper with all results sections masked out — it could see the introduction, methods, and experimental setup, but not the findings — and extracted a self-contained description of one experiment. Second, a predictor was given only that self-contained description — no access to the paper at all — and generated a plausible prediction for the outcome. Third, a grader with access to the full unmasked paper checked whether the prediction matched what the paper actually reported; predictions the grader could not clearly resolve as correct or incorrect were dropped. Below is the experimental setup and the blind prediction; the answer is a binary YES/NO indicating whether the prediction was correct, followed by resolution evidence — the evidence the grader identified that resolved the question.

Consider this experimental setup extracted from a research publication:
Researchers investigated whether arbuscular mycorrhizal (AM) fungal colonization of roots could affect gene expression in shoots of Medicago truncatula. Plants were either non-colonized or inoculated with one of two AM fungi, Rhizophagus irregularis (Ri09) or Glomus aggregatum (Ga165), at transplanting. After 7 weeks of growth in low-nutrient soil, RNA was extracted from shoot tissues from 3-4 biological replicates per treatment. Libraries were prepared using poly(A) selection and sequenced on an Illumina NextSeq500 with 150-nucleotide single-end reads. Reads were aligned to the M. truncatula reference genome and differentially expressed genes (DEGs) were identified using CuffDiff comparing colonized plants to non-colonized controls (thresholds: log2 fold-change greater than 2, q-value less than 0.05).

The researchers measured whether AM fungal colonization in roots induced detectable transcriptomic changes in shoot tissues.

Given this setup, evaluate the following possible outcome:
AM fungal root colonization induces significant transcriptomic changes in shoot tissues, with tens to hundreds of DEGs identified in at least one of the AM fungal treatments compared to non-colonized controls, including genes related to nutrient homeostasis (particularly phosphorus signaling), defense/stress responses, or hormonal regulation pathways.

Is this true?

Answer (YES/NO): YES